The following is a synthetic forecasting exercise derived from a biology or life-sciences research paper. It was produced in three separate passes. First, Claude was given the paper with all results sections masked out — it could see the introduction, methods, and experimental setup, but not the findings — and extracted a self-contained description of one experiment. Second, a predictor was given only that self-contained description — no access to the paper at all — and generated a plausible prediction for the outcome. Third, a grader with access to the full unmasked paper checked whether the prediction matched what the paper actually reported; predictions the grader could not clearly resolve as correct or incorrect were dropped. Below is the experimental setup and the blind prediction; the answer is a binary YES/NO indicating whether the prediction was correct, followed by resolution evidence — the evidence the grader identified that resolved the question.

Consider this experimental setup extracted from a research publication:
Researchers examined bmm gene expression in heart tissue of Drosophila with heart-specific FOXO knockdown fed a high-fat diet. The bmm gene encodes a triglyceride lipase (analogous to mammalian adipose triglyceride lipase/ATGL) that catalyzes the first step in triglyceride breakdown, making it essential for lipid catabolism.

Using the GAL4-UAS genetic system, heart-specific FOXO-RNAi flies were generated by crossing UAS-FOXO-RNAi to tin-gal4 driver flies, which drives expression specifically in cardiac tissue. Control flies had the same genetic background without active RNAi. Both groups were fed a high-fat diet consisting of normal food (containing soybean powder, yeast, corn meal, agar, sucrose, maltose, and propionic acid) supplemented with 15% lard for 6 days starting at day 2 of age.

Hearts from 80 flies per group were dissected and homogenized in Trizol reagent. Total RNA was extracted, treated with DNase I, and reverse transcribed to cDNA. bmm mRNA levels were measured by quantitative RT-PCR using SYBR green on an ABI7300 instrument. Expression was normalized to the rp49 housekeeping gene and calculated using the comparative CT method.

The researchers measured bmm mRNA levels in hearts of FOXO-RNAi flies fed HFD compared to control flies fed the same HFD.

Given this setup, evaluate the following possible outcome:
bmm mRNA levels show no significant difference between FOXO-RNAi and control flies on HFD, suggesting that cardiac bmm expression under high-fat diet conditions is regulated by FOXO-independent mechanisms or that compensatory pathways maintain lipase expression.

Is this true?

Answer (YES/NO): NO